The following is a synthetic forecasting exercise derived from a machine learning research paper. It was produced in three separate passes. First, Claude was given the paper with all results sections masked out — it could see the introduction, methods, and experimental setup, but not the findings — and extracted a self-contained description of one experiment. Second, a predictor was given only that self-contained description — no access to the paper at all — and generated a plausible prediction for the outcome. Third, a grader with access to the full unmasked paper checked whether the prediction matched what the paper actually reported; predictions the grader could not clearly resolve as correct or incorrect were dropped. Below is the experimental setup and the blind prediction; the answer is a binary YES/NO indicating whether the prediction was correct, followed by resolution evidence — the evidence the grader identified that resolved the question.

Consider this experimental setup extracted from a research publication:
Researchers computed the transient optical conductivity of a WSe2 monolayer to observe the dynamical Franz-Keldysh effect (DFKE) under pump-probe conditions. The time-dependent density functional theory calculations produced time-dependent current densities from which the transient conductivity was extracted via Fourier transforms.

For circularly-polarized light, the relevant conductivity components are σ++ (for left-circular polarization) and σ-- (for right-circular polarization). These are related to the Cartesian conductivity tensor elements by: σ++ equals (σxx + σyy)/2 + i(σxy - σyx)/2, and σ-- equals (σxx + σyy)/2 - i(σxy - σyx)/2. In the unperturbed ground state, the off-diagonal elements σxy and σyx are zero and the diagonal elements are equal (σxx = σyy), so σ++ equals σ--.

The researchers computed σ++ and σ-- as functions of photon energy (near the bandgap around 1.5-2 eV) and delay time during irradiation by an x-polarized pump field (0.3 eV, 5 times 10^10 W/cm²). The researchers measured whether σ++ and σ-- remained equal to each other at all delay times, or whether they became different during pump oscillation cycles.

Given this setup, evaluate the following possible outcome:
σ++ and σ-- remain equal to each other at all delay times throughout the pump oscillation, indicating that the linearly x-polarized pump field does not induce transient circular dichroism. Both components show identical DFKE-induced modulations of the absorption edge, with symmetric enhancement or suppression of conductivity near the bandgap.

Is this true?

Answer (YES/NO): NO